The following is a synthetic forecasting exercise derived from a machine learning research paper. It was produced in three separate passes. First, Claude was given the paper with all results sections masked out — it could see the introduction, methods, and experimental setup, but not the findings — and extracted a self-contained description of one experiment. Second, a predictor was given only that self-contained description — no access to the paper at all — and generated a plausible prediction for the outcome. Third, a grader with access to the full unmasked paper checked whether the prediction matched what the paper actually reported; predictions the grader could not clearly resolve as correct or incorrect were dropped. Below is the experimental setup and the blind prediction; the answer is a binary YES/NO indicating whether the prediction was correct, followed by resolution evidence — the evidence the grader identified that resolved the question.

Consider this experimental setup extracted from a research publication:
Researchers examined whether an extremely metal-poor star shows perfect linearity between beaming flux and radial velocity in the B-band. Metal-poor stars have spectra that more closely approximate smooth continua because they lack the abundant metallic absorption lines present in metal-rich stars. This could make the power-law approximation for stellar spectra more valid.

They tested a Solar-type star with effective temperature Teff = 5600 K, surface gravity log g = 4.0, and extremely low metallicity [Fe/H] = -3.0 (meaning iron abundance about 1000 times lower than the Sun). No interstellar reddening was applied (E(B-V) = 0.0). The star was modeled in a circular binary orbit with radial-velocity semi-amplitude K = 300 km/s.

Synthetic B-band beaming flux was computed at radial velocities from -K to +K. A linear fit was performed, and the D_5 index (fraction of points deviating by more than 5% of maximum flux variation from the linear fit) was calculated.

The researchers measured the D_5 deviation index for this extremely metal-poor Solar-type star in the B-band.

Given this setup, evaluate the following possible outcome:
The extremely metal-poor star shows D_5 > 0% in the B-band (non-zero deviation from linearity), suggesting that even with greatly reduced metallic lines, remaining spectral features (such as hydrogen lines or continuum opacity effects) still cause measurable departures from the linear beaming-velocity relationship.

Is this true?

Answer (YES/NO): NO